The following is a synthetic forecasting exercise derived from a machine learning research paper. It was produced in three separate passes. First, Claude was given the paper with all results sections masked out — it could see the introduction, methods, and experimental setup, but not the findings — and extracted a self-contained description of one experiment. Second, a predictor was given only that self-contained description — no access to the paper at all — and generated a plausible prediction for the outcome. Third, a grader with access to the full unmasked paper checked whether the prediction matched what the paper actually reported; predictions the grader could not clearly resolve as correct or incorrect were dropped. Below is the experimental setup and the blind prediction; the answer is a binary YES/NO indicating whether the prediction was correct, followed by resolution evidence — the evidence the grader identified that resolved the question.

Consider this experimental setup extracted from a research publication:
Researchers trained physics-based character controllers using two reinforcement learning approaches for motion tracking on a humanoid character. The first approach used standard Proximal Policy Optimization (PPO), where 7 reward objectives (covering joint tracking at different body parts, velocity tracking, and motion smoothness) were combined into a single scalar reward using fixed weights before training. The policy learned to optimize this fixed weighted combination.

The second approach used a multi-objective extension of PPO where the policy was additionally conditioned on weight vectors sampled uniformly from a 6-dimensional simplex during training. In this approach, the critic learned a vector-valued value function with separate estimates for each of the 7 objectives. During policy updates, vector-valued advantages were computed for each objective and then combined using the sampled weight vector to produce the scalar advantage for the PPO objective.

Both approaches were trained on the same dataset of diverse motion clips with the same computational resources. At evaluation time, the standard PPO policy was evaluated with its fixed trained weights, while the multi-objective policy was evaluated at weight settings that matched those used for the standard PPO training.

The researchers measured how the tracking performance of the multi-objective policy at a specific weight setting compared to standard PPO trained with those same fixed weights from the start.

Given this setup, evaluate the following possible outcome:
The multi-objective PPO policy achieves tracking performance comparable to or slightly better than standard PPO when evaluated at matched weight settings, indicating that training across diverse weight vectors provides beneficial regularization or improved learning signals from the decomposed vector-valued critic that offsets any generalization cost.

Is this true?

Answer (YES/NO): NO